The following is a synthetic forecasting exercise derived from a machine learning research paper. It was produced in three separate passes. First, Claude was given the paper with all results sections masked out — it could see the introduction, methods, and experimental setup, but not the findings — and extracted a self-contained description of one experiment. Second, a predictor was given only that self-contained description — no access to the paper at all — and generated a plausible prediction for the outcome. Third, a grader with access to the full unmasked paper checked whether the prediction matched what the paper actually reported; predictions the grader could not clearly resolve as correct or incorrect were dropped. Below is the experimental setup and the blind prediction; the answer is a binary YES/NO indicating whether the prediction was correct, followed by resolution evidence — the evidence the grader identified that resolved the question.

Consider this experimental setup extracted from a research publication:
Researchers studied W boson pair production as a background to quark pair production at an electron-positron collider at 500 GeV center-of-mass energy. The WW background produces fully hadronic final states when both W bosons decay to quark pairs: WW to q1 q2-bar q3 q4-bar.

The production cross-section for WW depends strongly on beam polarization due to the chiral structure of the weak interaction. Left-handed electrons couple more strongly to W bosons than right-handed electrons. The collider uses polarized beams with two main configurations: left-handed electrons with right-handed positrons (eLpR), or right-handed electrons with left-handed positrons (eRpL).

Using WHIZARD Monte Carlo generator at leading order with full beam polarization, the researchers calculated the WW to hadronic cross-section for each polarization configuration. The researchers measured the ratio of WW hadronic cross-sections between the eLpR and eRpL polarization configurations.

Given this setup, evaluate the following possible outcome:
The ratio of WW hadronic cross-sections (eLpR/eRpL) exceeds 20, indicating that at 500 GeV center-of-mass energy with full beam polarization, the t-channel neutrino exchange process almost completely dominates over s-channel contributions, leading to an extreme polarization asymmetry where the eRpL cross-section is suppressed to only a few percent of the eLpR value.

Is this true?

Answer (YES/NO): NO